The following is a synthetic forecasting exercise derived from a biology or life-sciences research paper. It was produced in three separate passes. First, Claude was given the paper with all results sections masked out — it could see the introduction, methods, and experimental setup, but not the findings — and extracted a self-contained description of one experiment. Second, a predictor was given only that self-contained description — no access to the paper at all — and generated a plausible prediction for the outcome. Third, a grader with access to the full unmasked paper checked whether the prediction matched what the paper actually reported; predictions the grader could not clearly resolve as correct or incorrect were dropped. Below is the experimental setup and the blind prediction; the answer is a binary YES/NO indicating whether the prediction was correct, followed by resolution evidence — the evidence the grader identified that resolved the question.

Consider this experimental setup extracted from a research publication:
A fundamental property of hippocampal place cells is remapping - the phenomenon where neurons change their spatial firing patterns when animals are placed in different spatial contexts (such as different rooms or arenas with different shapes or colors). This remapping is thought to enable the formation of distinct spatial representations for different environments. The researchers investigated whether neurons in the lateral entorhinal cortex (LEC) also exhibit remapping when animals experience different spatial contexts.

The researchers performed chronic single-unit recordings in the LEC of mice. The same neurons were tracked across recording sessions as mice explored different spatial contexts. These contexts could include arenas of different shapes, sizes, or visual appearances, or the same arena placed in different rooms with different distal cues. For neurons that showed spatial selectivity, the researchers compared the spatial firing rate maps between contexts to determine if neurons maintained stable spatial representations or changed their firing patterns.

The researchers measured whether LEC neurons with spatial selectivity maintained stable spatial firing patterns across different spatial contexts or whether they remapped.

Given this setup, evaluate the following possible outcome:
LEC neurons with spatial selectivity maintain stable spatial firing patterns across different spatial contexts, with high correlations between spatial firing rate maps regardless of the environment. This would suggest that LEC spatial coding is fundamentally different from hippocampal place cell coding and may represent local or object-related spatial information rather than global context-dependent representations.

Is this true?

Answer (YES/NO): NO